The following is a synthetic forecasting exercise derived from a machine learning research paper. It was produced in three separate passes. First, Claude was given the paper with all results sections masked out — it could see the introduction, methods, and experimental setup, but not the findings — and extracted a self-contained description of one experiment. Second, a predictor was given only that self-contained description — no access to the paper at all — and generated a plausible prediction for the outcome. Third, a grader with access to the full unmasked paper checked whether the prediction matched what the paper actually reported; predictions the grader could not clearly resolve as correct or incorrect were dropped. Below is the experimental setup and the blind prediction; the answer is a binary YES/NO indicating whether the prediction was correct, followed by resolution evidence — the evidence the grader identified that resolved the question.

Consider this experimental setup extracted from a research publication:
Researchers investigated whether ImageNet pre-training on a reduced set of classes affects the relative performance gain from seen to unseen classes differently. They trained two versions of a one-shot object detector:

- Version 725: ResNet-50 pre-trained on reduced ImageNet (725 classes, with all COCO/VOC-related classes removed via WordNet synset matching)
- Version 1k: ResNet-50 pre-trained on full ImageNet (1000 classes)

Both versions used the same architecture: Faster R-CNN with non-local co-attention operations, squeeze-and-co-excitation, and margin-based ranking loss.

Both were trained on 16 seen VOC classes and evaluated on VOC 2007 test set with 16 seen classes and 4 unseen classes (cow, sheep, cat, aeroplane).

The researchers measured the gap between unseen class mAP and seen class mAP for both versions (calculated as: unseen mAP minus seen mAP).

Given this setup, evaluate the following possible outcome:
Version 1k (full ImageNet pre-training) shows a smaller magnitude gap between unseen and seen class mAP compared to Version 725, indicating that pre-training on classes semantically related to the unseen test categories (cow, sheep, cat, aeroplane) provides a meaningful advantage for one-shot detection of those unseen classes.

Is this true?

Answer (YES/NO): NO